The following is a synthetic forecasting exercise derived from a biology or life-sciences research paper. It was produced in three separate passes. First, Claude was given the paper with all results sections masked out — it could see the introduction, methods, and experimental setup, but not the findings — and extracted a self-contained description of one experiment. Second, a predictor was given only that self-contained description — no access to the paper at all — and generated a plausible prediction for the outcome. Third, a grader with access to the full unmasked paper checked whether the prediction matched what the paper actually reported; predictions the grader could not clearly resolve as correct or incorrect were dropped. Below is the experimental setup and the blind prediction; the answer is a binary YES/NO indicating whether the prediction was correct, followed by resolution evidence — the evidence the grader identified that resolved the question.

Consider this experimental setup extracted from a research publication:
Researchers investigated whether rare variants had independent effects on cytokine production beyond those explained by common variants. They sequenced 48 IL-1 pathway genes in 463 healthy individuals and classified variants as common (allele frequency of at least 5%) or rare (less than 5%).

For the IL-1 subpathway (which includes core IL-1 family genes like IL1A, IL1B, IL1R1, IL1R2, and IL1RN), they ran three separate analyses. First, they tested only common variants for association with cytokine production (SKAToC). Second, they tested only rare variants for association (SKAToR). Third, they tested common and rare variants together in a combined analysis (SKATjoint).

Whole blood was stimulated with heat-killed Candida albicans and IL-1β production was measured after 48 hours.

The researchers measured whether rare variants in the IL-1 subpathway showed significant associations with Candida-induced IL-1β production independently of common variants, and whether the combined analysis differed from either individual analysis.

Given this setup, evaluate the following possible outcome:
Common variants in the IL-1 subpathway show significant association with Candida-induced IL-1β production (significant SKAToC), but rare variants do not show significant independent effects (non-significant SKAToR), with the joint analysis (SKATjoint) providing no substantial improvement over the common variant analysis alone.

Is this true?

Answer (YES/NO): NO